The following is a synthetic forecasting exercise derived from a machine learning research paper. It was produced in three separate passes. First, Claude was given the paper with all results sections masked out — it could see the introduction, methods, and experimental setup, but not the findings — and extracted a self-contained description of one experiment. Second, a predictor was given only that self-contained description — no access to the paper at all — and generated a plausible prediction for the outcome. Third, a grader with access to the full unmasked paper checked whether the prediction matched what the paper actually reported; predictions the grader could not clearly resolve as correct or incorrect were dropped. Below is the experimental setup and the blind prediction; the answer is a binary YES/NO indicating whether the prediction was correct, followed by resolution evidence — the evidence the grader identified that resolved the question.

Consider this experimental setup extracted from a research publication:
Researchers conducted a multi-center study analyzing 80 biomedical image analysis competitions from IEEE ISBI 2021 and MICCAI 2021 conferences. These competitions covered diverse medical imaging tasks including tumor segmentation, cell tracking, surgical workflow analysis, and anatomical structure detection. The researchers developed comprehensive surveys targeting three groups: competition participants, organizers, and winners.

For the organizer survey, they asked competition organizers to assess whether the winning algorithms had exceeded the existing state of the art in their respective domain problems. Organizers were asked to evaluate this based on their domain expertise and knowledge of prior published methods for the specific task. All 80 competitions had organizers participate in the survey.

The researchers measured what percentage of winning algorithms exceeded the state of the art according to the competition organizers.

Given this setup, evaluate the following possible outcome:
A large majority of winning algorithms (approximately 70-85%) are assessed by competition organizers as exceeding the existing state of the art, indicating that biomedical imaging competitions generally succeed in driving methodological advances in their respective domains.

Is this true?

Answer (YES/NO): NO